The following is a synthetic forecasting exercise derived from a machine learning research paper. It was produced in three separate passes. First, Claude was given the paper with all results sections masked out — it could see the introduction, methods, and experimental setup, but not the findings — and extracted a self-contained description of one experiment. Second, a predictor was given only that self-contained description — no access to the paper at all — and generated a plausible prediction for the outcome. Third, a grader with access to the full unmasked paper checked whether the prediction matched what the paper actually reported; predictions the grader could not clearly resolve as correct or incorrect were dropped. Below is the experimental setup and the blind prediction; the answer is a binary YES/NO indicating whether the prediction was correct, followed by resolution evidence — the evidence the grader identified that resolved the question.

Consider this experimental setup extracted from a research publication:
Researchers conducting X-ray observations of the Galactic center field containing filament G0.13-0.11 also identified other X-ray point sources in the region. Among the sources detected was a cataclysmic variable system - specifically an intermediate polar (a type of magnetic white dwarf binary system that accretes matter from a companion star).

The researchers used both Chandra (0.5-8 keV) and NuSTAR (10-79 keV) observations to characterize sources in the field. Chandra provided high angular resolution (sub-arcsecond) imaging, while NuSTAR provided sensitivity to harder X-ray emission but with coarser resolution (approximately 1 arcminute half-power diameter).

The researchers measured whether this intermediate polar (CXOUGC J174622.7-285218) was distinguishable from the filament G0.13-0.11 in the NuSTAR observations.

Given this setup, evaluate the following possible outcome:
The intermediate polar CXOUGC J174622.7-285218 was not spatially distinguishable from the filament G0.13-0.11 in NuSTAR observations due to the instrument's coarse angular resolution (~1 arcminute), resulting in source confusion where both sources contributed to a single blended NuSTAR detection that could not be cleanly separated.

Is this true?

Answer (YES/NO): NO